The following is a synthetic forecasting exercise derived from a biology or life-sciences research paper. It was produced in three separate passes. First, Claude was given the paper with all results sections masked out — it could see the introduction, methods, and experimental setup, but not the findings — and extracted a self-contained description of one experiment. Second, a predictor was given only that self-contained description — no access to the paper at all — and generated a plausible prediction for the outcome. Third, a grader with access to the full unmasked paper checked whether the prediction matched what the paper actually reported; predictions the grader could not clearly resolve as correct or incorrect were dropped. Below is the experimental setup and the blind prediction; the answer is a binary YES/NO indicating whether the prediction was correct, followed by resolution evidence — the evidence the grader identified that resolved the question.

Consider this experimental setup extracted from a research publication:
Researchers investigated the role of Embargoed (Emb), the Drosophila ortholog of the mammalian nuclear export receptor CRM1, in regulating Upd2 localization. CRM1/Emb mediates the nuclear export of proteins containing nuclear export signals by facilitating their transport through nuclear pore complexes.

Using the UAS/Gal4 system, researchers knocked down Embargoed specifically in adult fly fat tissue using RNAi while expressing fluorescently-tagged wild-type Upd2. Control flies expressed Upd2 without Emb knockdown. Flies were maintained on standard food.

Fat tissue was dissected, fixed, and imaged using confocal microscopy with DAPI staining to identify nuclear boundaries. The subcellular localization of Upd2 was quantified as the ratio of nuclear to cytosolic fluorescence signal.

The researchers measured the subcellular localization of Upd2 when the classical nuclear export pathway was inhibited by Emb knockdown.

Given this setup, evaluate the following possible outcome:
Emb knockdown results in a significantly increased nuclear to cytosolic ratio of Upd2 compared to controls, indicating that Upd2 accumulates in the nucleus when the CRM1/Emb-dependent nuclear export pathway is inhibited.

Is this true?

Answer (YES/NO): YES